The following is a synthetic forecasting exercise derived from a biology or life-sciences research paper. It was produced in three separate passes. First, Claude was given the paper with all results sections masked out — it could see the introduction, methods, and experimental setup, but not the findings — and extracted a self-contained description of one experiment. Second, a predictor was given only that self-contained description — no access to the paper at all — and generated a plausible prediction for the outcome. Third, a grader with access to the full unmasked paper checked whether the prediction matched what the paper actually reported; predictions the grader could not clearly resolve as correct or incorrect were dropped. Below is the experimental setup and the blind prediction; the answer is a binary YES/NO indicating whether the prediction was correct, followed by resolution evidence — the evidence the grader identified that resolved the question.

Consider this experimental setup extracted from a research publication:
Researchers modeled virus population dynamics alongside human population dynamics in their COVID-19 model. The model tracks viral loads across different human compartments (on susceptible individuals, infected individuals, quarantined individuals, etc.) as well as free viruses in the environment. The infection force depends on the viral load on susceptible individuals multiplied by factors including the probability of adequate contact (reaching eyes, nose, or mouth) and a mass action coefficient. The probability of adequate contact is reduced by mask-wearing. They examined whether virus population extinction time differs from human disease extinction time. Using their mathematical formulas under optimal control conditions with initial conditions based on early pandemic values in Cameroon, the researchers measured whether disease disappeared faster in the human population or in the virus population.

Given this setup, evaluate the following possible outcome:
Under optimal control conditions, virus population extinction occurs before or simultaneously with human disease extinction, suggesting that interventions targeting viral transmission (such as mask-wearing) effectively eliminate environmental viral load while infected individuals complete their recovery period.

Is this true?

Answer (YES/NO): NO